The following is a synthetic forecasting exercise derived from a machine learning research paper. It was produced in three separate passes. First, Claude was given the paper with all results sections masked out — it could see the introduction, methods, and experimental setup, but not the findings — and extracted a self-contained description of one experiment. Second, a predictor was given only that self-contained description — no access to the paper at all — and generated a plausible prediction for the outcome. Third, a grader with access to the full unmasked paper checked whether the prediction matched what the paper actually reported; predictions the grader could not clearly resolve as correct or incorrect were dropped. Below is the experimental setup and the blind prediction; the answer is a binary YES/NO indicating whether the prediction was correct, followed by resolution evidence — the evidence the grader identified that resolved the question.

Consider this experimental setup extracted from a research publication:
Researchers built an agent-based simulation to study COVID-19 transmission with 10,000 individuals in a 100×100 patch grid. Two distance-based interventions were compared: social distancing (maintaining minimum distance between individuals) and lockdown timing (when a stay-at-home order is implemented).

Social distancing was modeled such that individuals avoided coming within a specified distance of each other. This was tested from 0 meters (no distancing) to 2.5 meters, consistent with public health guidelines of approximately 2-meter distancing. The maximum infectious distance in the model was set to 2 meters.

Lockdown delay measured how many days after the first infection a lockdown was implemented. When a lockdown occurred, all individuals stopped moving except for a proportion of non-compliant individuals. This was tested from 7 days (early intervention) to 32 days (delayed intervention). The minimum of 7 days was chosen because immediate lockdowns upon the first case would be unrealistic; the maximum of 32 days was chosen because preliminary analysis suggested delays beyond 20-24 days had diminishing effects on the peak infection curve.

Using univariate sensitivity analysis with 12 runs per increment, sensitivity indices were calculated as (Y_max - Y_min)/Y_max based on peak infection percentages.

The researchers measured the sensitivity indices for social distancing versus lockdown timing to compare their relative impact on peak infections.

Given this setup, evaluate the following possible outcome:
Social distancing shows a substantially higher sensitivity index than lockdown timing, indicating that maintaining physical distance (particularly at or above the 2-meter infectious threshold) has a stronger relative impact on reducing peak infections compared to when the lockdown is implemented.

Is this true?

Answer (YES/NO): NO